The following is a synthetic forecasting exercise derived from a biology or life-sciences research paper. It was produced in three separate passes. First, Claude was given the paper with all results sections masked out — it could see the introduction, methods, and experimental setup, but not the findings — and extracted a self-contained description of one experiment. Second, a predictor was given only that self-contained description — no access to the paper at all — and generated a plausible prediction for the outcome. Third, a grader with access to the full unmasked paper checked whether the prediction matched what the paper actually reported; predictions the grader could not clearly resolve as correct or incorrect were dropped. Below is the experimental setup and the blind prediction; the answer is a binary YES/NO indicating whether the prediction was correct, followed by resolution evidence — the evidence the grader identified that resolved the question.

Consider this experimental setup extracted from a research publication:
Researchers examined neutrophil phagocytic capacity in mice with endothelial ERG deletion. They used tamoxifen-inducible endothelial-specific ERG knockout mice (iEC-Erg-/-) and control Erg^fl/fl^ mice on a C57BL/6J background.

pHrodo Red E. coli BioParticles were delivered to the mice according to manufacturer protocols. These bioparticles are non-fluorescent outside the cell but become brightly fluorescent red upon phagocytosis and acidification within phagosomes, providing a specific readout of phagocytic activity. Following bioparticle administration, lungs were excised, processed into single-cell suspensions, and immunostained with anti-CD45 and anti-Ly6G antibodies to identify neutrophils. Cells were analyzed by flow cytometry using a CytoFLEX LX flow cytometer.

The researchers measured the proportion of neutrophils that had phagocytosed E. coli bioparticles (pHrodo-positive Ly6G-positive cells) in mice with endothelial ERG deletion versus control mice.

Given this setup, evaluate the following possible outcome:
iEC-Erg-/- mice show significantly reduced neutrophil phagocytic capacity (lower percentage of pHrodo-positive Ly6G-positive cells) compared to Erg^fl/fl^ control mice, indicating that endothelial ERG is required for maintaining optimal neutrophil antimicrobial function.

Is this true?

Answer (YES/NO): NO